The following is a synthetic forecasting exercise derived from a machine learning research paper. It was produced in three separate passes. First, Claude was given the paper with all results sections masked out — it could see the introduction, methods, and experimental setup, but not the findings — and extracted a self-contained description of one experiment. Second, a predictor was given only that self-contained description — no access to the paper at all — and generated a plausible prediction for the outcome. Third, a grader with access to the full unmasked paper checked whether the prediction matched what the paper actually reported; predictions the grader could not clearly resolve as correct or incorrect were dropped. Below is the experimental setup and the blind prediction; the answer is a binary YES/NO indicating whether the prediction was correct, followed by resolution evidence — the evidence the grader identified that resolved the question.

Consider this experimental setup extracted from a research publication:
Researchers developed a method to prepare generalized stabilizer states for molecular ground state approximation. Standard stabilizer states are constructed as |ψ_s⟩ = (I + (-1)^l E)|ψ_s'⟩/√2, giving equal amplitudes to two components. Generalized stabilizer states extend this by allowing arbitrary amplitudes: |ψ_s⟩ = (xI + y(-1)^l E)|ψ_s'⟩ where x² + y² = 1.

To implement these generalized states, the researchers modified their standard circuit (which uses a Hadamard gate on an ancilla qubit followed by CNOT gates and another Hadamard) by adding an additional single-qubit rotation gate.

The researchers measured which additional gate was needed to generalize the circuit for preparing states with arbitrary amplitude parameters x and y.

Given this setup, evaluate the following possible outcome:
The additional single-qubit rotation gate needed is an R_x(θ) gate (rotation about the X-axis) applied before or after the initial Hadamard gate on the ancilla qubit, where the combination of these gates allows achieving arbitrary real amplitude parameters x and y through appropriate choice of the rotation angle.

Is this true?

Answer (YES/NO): NO